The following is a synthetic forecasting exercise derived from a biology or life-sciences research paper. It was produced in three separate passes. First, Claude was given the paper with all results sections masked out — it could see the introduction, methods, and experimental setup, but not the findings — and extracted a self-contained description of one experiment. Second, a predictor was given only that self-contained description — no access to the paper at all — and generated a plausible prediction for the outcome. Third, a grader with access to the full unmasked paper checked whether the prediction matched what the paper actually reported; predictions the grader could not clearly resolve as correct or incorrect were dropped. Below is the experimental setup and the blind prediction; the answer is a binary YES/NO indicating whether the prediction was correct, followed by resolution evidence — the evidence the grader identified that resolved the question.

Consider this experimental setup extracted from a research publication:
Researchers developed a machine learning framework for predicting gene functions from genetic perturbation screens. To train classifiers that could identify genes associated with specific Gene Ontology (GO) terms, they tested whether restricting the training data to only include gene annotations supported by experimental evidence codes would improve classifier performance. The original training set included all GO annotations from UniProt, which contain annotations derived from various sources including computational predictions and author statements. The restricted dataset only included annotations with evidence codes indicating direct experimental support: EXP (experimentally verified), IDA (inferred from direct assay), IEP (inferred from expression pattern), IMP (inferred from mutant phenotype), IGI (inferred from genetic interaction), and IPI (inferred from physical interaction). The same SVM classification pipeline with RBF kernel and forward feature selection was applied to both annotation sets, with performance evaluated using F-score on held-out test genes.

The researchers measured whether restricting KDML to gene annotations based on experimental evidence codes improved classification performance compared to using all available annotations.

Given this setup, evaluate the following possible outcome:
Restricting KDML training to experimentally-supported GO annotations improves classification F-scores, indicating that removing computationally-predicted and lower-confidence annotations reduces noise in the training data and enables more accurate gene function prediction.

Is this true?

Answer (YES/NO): NO